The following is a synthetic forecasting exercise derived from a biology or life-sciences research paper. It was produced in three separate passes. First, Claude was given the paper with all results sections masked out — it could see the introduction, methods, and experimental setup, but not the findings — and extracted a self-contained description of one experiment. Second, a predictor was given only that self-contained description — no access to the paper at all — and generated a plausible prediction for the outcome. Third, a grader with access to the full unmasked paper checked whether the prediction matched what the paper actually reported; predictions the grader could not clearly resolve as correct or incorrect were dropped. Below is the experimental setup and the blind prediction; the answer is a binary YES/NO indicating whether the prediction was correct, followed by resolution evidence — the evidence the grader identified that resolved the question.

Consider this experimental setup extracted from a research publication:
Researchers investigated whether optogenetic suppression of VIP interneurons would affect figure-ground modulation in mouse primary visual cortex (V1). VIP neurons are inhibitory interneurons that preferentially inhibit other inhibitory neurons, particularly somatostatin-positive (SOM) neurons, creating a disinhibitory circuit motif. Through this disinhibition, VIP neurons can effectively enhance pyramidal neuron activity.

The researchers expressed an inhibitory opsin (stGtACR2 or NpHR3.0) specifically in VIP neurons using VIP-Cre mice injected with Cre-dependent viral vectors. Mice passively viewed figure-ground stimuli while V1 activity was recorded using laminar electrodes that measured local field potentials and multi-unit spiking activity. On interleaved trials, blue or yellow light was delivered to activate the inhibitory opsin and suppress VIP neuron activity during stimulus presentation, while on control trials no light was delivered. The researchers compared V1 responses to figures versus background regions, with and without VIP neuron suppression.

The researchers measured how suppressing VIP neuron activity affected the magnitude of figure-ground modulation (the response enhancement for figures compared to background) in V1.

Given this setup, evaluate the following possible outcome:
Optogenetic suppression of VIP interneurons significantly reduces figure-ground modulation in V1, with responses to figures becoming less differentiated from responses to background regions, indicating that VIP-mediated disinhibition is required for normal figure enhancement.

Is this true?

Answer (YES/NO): YES